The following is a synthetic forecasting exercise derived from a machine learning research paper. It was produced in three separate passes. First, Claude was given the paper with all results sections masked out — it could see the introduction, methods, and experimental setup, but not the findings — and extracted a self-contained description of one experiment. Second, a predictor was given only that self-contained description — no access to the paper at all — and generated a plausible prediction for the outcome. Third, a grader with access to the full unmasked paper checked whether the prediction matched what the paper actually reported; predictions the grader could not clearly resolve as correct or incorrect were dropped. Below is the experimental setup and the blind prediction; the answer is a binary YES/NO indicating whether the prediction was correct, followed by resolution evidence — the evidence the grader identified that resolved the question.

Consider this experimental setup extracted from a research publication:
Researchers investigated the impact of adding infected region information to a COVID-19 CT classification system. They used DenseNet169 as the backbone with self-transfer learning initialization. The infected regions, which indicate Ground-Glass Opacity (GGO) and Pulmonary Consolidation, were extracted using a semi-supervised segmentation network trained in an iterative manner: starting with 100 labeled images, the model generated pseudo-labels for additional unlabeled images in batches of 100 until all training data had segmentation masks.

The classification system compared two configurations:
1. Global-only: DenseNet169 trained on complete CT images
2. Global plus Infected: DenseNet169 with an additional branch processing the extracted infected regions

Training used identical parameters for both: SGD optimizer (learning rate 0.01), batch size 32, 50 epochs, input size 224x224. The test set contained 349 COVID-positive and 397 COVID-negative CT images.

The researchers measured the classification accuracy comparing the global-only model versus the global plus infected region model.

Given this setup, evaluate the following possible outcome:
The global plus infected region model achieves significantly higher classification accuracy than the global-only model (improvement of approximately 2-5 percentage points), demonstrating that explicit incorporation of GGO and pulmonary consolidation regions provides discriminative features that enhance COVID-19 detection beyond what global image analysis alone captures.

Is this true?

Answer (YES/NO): NO